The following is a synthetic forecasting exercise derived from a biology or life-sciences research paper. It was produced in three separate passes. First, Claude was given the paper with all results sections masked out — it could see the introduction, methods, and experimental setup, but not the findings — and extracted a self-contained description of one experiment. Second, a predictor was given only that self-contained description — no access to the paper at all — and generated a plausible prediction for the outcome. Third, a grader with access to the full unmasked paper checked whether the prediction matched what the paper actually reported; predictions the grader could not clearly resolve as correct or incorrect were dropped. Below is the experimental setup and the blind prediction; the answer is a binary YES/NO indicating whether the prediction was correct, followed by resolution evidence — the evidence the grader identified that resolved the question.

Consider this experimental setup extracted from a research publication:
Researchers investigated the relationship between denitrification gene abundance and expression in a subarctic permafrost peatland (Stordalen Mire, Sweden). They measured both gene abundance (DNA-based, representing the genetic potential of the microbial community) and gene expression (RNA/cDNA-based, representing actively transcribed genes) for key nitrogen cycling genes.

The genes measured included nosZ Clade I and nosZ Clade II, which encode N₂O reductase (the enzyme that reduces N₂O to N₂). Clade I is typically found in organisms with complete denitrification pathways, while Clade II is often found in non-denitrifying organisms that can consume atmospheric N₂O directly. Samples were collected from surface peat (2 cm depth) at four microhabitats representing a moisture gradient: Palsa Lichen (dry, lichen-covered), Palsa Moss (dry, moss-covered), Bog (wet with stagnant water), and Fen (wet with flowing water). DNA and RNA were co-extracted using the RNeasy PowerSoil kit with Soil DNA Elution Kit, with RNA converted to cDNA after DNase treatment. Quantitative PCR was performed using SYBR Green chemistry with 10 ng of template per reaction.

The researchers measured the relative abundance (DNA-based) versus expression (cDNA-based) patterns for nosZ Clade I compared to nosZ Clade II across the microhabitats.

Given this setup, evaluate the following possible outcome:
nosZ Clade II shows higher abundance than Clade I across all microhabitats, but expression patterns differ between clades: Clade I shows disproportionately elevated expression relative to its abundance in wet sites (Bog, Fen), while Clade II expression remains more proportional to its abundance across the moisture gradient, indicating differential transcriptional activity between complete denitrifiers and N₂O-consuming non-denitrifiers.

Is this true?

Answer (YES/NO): NO